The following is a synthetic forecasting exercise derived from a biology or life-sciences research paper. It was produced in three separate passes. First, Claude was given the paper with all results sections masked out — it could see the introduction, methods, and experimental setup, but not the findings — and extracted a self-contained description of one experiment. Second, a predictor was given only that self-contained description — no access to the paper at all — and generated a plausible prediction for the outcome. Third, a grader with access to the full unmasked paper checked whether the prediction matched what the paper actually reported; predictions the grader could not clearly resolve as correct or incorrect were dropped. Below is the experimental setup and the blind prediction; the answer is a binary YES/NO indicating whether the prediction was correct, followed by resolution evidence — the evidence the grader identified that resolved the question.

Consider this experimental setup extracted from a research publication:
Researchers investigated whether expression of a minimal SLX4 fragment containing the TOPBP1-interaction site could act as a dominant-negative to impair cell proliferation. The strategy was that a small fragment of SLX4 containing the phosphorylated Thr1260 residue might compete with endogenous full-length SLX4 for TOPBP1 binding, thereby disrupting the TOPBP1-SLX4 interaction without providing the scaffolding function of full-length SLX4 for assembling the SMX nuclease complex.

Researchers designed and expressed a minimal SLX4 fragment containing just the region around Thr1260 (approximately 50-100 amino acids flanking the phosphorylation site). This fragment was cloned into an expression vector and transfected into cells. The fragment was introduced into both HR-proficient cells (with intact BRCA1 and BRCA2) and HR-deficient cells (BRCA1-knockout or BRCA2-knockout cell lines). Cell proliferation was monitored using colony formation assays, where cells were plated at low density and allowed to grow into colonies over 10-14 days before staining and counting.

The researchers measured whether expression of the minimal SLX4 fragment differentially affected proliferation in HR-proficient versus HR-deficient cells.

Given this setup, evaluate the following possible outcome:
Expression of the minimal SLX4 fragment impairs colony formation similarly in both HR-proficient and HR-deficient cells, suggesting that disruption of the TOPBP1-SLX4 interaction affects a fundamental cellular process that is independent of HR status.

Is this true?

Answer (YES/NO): NO